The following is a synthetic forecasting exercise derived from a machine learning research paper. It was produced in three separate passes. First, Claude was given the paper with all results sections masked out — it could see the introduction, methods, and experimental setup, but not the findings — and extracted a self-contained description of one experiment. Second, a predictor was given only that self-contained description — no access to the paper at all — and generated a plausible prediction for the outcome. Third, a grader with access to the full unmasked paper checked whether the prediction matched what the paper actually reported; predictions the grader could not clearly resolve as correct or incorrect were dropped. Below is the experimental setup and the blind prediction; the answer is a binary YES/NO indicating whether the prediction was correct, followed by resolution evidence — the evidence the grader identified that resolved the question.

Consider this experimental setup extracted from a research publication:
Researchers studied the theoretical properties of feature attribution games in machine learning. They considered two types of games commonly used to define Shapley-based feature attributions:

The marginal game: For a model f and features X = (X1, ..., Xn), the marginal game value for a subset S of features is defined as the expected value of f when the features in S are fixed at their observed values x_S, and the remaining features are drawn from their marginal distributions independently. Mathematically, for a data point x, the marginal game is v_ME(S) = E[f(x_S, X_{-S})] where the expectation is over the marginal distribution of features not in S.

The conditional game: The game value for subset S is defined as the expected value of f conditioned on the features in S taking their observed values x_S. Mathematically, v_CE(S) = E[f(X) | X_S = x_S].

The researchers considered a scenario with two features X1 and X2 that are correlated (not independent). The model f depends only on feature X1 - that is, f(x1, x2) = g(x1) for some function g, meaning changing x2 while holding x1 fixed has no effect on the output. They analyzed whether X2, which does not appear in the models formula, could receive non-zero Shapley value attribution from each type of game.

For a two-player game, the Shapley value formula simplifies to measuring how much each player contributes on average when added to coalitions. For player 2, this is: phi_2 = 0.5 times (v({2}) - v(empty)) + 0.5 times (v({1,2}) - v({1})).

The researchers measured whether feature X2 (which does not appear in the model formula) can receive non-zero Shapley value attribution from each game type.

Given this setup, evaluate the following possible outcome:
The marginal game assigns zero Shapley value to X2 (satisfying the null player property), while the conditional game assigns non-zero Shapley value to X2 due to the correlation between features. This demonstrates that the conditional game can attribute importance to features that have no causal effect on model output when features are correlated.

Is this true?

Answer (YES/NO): YES